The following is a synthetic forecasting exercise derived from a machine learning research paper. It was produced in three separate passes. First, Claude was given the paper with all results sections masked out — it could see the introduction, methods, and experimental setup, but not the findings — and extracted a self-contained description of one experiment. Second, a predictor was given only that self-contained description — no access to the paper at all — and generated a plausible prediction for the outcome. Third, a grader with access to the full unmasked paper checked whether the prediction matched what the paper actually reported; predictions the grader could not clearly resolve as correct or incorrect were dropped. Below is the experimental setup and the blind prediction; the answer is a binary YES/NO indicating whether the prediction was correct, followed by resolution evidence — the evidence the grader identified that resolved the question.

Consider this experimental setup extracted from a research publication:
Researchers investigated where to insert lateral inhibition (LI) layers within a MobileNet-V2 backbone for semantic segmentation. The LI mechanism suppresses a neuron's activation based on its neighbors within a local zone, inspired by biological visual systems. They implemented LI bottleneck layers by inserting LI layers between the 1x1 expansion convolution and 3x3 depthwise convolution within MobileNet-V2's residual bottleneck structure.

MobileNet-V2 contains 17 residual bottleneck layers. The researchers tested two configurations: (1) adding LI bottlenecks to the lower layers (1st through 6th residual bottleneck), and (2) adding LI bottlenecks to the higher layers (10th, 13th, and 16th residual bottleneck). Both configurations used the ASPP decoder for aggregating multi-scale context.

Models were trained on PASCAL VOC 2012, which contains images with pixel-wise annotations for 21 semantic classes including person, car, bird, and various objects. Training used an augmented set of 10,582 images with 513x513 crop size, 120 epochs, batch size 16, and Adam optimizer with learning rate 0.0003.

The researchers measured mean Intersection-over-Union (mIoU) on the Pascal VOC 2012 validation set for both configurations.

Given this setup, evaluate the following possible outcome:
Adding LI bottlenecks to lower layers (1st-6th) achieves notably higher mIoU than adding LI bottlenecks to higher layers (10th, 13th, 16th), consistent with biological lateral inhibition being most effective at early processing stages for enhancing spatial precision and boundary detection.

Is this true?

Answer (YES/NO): NO